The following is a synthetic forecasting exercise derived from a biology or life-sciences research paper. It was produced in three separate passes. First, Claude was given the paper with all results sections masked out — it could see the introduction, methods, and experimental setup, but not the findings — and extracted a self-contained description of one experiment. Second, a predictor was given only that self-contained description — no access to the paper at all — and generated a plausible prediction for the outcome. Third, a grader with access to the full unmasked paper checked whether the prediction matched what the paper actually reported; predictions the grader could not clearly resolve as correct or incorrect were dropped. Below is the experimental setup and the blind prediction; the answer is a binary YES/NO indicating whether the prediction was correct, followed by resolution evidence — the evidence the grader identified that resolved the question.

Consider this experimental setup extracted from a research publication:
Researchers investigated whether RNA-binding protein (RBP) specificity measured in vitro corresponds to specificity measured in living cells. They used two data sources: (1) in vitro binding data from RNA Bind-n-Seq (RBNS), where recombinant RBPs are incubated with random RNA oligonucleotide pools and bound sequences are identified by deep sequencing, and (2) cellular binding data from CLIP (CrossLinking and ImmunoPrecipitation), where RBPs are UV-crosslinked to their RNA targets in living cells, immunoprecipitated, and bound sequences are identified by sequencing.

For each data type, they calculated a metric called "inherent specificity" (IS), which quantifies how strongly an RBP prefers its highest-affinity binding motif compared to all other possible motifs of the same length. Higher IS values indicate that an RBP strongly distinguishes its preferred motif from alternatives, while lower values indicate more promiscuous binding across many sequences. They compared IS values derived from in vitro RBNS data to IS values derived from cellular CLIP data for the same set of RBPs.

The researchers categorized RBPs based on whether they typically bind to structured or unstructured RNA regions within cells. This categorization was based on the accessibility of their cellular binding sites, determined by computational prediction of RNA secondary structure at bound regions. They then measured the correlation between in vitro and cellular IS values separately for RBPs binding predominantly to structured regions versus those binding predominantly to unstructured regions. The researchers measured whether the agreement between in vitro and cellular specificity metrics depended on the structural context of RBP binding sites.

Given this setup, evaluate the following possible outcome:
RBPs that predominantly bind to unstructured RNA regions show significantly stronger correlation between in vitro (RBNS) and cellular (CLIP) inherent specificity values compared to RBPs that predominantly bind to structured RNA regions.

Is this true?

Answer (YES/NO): YES